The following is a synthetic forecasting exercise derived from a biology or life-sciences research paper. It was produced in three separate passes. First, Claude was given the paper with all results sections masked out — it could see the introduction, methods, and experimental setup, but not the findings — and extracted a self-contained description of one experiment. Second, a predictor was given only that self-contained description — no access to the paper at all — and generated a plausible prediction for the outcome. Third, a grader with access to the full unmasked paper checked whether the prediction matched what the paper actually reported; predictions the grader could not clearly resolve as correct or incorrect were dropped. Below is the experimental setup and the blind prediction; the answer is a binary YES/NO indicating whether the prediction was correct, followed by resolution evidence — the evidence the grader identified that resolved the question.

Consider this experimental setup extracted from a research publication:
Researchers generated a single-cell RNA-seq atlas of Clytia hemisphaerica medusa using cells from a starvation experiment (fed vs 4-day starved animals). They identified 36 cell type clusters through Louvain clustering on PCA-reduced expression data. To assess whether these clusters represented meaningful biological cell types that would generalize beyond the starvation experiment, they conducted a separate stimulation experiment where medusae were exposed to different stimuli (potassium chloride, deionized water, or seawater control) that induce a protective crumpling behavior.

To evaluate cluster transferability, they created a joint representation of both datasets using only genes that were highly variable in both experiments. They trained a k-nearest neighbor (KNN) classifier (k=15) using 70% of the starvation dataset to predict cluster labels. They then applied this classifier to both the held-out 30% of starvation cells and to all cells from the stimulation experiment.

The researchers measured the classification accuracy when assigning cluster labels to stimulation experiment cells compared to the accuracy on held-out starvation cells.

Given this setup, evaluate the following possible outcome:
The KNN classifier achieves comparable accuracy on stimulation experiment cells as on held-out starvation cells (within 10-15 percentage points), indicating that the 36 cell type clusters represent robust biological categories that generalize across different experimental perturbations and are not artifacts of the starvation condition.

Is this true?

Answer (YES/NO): YES